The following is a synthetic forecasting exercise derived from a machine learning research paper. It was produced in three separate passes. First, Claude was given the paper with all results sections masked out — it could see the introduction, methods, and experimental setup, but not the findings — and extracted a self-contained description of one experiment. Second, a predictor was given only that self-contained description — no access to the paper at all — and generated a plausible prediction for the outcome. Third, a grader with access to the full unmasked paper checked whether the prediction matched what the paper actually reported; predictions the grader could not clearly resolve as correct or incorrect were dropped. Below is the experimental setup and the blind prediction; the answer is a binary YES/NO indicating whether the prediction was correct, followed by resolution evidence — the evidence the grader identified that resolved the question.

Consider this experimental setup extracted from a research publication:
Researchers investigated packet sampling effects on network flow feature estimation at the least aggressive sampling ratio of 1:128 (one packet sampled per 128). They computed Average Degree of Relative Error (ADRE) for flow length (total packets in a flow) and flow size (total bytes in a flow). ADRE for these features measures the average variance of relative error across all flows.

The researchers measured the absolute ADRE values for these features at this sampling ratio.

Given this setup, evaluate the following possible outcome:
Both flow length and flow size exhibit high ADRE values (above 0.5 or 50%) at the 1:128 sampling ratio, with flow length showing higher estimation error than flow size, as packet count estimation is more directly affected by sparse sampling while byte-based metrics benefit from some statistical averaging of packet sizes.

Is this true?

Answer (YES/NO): NO